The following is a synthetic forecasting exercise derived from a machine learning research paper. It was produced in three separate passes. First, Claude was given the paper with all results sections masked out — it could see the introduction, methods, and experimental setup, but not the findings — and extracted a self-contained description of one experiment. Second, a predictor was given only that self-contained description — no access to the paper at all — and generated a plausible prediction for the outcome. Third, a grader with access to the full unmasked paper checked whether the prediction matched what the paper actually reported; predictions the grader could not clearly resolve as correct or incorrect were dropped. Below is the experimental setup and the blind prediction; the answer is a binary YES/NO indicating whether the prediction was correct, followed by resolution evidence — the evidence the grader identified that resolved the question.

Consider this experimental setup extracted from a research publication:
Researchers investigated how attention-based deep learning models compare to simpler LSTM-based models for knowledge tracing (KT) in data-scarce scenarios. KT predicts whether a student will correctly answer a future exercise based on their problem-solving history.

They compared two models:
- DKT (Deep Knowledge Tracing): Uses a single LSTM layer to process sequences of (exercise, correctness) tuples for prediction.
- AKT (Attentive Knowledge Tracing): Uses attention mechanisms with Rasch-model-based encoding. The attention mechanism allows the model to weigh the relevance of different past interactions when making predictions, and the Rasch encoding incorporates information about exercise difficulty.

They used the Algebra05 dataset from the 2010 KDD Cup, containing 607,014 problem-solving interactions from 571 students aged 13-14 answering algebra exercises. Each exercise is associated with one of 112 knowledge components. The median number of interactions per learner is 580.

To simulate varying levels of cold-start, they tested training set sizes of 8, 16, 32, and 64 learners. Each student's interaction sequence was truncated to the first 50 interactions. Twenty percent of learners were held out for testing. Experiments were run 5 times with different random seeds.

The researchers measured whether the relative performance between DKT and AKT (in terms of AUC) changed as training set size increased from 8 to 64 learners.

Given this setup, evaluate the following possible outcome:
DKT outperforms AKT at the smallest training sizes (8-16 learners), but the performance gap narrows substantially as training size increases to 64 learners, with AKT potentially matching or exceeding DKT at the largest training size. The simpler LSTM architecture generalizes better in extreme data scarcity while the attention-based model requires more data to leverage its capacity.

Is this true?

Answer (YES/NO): NO